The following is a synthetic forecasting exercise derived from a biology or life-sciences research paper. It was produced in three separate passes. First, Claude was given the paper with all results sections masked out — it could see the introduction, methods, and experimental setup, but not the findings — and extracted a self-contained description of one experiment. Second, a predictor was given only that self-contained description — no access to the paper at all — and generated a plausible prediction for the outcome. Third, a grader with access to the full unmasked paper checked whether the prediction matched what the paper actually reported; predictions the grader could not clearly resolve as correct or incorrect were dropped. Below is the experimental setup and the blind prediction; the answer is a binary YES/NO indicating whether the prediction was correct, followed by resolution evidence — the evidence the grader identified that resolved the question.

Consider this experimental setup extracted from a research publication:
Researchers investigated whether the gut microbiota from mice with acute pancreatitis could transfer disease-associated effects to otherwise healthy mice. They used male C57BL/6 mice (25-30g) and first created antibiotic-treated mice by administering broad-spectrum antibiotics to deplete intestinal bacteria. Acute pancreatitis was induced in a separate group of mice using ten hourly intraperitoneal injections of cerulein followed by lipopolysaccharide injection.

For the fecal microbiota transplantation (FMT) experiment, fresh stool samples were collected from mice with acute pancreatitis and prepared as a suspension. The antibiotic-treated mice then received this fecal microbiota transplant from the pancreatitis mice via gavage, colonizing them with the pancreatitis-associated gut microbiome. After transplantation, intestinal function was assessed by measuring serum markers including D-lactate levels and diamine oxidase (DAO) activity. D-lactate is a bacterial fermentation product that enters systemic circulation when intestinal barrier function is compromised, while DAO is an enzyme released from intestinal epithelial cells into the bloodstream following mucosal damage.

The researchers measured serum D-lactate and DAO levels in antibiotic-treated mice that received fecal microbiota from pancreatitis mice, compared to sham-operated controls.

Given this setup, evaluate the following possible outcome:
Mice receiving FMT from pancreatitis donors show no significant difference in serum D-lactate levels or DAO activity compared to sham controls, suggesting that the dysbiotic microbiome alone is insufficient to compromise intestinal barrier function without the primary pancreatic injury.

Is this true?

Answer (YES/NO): NO